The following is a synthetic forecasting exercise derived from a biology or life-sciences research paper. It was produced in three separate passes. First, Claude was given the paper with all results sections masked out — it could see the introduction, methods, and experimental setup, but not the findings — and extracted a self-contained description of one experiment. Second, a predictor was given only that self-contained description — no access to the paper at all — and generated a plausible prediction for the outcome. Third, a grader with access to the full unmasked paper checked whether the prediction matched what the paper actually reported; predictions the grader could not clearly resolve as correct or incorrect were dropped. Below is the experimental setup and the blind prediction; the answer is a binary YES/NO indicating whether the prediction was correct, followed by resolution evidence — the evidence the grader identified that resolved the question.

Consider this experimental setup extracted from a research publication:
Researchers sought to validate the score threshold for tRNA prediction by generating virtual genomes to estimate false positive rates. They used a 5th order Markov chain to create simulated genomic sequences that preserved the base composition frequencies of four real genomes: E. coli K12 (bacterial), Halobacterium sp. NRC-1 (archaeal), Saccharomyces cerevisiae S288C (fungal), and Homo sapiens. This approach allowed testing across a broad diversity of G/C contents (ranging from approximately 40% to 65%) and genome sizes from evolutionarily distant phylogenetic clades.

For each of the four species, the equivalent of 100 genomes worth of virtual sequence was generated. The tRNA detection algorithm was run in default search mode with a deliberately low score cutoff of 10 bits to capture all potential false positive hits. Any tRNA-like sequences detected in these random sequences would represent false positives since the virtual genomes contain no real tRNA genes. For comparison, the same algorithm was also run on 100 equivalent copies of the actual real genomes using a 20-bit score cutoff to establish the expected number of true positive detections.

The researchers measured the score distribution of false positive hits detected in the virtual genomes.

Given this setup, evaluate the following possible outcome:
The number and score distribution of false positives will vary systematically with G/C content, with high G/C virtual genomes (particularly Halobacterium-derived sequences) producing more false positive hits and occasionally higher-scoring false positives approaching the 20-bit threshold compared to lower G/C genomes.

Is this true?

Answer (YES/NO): NO